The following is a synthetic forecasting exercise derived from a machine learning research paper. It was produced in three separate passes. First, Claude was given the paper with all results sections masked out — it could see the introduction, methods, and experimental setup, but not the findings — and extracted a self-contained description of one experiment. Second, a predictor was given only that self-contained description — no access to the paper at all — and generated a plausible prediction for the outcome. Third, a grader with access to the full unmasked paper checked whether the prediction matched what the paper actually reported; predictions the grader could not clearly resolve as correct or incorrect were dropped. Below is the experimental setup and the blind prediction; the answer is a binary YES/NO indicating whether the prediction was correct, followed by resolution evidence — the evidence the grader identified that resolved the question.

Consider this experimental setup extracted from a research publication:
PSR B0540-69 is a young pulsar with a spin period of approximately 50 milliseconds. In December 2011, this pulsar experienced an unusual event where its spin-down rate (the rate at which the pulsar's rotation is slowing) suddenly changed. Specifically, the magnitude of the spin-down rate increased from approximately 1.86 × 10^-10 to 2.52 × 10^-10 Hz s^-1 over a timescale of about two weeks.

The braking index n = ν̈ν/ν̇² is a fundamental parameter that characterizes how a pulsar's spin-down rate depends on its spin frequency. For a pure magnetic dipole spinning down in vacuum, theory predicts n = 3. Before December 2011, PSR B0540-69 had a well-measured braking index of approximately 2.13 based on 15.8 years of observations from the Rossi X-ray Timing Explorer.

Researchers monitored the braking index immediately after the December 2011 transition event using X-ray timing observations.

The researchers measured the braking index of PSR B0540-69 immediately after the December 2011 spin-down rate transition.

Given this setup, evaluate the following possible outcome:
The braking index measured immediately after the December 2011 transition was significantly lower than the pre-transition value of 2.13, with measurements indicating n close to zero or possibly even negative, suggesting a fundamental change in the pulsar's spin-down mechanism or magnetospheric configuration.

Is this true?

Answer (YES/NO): YES